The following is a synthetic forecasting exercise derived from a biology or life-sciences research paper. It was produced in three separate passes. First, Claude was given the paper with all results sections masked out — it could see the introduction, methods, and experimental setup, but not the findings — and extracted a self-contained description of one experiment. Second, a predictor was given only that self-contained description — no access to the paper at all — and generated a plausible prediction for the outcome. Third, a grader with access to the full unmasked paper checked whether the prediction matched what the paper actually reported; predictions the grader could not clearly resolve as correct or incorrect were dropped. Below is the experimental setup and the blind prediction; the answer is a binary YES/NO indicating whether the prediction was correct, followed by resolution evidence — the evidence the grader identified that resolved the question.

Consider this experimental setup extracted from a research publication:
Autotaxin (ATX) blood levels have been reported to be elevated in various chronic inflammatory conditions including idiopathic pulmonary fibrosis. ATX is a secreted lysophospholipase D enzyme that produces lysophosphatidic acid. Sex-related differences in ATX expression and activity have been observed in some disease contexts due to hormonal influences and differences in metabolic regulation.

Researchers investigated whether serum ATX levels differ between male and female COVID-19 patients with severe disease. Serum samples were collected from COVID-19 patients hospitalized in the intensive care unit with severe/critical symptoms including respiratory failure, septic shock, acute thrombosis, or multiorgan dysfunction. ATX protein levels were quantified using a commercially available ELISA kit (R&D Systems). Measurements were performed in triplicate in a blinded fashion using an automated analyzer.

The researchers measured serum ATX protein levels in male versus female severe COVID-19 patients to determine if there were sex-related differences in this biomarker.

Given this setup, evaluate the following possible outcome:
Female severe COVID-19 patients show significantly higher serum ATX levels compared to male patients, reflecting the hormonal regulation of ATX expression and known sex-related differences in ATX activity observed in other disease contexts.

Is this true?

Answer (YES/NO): NO